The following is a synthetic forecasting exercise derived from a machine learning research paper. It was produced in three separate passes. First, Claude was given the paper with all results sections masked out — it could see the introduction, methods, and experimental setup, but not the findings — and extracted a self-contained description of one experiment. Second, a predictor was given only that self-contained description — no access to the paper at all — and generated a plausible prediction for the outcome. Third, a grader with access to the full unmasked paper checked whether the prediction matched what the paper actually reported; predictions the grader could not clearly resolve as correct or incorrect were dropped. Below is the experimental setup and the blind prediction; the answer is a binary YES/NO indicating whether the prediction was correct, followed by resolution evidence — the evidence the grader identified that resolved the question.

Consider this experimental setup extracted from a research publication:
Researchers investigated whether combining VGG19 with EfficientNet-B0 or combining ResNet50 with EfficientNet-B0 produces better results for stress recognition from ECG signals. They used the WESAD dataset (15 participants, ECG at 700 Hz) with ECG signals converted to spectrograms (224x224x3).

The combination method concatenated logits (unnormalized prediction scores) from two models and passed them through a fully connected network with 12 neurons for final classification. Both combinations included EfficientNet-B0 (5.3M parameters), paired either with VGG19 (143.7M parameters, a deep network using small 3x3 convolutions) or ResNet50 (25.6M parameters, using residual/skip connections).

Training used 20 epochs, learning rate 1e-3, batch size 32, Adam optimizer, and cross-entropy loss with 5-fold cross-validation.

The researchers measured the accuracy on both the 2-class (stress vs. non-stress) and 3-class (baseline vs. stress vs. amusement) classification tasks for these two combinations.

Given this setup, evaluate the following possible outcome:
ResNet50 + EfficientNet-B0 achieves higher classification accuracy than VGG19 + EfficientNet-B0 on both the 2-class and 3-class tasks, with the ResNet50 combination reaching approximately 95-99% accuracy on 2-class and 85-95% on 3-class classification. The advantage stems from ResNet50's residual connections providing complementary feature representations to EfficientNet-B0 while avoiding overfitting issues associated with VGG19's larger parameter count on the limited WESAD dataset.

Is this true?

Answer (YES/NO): NO